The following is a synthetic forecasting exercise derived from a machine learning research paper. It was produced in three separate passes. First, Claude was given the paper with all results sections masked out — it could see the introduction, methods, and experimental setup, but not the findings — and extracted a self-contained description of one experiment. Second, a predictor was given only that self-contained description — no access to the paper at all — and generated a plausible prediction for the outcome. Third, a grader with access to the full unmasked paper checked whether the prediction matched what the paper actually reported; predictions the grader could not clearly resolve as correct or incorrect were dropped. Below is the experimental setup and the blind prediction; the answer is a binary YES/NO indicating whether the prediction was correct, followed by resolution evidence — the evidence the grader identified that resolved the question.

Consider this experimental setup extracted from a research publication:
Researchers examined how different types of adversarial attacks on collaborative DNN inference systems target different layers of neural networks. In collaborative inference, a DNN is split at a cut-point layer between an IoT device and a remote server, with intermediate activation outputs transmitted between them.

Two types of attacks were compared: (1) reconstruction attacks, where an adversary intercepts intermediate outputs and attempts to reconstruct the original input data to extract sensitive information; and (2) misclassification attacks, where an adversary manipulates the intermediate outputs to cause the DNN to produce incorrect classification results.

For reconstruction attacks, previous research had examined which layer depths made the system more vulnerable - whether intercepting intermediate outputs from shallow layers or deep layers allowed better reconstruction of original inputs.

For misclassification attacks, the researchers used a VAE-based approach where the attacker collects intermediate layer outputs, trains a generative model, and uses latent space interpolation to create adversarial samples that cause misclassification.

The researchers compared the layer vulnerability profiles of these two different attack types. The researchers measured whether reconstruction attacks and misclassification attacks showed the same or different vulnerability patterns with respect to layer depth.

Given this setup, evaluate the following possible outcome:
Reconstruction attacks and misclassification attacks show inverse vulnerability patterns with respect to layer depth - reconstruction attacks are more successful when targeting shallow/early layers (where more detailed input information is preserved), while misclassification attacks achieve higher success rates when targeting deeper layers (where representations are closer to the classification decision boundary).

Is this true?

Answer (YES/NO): YES